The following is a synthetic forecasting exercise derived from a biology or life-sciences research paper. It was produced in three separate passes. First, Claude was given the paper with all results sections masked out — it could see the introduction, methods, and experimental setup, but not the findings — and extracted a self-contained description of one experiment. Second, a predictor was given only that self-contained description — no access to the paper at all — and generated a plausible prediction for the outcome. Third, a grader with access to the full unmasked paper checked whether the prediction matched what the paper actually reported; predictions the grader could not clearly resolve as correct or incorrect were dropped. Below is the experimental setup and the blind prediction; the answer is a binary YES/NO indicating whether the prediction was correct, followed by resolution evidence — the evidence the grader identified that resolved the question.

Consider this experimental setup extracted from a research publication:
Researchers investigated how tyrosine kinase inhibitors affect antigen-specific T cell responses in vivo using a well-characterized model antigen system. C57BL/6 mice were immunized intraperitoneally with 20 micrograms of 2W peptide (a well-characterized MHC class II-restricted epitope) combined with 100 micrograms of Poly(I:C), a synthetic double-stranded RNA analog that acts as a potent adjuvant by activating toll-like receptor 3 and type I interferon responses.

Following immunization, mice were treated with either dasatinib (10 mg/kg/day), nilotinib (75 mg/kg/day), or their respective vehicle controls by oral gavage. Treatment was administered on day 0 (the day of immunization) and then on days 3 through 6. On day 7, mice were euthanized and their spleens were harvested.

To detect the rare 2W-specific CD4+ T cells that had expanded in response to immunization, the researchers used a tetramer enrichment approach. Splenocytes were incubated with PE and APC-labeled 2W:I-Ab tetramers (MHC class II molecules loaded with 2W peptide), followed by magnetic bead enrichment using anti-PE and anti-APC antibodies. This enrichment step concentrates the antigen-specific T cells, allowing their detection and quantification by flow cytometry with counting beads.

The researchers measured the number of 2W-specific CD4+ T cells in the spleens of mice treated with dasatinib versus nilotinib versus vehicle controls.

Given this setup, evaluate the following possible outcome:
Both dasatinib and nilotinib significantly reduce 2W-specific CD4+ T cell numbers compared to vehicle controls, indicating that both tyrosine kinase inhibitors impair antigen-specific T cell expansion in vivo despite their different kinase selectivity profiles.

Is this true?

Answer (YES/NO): NO